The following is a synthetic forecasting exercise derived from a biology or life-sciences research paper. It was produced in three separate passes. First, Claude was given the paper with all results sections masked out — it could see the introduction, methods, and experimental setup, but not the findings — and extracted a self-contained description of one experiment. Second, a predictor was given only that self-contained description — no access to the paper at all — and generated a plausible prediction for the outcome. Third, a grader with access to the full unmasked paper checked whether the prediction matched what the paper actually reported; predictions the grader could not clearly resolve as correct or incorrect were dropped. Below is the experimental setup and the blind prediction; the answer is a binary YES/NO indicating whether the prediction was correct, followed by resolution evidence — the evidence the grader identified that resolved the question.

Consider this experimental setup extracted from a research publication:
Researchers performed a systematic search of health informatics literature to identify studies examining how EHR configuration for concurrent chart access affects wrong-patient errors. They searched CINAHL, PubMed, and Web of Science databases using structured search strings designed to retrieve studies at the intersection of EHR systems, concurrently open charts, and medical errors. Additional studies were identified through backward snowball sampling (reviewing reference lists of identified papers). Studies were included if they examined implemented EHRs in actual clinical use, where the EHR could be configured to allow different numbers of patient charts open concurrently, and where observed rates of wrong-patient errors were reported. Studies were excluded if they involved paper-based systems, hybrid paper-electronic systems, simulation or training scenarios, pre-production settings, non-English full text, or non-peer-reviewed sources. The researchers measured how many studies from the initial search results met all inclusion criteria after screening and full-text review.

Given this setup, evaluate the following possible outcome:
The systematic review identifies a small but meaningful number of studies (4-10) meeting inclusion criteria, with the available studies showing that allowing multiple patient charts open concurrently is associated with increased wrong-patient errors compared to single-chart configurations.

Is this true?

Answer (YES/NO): NO